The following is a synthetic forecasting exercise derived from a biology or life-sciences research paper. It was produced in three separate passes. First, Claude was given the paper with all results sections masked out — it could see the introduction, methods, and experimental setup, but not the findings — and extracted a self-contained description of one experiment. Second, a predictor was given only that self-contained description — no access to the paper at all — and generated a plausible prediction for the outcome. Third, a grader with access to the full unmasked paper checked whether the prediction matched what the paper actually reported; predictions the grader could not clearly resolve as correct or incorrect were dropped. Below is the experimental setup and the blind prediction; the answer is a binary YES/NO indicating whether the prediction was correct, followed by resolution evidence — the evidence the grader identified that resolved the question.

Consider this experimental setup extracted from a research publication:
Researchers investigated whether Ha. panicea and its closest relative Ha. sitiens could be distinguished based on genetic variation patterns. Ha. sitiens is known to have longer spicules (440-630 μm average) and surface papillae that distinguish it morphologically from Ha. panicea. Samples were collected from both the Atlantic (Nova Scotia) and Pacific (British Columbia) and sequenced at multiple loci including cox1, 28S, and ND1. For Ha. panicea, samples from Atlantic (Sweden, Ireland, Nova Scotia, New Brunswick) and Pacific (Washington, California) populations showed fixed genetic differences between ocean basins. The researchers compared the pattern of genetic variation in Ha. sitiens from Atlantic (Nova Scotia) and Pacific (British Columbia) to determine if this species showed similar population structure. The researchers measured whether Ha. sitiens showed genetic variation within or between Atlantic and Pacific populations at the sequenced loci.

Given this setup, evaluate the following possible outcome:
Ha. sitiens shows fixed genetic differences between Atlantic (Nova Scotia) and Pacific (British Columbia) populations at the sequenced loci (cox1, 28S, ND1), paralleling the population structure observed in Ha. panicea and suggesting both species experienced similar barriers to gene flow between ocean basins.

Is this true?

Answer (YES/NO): NO